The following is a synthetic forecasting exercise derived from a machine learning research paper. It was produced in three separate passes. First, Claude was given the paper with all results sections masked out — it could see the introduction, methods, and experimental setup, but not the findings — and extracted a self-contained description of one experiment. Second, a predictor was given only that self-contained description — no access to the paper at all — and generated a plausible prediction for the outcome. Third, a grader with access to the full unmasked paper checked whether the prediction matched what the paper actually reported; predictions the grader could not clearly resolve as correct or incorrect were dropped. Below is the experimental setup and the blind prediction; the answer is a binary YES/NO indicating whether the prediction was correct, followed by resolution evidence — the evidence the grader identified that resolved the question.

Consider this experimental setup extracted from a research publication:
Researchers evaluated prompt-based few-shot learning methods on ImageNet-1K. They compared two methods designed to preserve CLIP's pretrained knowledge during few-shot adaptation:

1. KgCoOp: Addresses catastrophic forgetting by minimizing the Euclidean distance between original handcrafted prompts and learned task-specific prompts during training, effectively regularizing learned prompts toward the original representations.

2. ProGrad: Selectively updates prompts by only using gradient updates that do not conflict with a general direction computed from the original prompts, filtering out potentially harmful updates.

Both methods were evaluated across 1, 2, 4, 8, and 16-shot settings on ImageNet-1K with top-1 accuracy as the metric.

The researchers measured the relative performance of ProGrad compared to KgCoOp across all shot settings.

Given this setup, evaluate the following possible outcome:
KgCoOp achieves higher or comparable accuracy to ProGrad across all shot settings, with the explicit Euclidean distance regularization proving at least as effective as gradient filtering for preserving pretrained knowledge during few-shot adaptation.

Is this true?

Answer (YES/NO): NO